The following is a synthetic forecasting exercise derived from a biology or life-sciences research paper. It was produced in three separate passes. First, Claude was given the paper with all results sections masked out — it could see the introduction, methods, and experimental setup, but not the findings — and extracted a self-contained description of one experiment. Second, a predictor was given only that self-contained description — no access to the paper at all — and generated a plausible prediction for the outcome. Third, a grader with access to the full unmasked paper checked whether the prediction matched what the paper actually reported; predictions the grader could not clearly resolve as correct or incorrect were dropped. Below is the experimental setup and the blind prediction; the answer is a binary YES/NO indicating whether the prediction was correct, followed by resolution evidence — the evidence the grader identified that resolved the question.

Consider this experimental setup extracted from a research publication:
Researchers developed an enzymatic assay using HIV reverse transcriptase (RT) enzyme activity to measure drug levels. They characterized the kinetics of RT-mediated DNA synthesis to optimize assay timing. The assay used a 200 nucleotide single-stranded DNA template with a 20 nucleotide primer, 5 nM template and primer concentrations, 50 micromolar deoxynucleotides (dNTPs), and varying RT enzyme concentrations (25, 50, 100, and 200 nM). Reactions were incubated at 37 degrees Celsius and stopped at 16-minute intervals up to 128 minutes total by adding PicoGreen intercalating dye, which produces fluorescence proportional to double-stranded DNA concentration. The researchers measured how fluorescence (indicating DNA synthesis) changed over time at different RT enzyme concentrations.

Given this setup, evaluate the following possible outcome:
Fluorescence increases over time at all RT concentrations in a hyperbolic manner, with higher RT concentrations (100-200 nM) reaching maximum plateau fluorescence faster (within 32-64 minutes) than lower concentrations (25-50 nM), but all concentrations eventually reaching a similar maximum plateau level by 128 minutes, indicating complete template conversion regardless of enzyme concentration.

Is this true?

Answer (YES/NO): NO